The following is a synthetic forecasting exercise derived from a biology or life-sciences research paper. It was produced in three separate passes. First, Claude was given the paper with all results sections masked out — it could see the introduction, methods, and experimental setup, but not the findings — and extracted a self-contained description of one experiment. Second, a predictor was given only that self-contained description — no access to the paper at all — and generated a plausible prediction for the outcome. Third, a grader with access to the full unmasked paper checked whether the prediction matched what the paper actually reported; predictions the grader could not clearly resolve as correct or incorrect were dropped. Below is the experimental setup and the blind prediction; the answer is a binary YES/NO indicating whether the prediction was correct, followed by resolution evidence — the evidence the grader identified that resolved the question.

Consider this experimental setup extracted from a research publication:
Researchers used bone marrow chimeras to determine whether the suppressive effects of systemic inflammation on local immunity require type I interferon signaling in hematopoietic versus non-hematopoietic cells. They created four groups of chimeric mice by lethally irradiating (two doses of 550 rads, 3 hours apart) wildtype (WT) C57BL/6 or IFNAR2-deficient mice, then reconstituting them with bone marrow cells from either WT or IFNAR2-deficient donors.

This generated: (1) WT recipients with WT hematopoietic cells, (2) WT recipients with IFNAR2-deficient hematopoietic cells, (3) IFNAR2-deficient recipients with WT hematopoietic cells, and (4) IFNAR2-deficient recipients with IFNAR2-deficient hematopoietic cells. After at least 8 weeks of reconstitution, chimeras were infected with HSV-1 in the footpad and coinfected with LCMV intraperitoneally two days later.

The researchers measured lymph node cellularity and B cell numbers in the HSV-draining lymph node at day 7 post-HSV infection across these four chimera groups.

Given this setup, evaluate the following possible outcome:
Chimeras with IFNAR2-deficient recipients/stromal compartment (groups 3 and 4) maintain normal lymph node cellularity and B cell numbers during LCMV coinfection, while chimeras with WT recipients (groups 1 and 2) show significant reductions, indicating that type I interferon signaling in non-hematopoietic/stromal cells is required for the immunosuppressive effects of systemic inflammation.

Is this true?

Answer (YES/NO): NO